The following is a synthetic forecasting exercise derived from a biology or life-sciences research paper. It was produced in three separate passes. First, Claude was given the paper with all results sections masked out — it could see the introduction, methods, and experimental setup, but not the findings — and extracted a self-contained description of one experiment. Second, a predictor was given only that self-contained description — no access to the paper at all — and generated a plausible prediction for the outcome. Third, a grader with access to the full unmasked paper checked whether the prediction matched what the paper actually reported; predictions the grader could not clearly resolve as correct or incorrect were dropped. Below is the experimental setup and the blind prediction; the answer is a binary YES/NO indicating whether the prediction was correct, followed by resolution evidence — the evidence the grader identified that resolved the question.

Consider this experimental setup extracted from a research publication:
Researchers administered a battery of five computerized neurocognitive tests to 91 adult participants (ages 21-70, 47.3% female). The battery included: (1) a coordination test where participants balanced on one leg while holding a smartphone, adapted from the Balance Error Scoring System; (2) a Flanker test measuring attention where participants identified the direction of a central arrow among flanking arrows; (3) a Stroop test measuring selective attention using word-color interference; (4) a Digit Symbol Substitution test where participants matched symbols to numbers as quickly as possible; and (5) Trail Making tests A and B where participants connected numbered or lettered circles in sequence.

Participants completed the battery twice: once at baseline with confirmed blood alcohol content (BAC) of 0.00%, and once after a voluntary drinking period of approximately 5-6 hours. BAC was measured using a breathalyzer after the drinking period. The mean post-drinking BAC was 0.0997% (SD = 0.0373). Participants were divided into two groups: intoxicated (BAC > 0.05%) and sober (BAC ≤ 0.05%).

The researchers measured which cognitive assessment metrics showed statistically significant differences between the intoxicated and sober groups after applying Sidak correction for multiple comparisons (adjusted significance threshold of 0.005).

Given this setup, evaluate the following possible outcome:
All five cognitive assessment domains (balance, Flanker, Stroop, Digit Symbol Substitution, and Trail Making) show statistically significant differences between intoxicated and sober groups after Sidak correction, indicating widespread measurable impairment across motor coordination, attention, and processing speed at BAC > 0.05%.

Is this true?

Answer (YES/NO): NO